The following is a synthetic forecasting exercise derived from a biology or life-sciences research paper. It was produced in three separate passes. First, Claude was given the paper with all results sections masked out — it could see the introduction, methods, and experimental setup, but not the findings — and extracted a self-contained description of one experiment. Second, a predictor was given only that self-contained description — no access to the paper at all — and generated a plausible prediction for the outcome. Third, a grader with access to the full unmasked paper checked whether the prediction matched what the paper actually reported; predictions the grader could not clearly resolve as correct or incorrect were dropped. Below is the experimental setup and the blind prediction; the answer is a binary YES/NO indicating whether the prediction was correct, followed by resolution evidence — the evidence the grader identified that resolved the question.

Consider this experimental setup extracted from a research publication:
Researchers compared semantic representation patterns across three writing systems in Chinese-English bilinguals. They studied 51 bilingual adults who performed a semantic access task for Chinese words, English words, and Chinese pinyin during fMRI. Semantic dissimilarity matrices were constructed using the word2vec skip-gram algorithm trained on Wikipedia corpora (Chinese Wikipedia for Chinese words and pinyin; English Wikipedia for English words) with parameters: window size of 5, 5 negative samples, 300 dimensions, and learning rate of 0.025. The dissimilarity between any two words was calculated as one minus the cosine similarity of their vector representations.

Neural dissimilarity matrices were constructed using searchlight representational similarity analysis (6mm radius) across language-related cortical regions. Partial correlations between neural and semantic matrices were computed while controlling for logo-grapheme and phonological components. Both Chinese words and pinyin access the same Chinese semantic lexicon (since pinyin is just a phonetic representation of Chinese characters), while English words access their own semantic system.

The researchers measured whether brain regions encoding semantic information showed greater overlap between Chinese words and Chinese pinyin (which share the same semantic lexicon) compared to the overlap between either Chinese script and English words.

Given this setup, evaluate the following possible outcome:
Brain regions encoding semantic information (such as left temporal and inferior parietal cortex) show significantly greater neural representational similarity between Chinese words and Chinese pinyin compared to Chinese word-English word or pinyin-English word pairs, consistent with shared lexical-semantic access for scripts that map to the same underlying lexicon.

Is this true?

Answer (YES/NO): YES